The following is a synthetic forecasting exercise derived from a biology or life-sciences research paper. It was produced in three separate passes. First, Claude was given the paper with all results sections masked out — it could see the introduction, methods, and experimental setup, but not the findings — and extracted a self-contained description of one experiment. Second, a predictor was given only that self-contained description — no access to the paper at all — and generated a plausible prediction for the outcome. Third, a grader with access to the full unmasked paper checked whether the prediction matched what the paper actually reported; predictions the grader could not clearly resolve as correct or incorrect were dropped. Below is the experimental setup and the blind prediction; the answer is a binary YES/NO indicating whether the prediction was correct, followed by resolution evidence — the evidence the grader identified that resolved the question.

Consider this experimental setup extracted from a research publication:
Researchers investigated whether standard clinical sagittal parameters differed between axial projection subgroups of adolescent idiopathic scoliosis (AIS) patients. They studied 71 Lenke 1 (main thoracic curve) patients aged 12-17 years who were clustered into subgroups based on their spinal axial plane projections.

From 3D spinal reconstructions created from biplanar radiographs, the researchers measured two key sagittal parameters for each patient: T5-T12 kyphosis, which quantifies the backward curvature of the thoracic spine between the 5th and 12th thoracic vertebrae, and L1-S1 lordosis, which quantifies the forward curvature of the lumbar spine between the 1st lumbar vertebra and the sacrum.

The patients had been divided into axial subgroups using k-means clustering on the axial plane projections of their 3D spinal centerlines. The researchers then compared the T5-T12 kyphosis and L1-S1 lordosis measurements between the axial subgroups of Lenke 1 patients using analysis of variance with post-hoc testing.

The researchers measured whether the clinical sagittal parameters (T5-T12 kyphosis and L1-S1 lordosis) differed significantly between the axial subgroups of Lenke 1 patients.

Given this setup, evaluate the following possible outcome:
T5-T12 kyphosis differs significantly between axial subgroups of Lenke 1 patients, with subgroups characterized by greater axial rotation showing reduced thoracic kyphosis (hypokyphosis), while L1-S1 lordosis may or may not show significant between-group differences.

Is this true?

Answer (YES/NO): NO